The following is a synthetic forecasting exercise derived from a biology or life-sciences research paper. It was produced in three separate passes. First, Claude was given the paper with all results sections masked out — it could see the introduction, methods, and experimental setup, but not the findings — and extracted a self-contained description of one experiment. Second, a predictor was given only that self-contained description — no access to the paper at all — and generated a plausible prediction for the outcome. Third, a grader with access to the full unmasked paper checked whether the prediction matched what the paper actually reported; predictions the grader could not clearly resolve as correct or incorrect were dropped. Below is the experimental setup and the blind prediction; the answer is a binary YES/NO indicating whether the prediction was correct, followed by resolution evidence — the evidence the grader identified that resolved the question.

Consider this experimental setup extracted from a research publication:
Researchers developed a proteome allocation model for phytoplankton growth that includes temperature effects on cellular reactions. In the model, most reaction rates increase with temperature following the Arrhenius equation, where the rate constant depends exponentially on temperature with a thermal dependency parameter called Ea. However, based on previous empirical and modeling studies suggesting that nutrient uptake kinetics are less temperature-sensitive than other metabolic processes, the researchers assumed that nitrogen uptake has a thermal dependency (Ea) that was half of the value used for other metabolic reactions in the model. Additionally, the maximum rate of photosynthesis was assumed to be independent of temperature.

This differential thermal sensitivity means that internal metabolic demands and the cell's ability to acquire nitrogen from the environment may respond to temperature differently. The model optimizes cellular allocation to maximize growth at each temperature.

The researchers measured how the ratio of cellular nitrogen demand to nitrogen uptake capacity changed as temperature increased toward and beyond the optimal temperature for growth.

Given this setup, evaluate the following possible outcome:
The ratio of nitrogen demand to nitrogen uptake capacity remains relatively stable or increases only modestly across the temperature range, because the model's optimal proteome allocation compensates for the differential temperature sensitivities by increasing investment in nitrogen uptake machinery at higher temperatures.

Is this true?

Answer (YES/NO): NO